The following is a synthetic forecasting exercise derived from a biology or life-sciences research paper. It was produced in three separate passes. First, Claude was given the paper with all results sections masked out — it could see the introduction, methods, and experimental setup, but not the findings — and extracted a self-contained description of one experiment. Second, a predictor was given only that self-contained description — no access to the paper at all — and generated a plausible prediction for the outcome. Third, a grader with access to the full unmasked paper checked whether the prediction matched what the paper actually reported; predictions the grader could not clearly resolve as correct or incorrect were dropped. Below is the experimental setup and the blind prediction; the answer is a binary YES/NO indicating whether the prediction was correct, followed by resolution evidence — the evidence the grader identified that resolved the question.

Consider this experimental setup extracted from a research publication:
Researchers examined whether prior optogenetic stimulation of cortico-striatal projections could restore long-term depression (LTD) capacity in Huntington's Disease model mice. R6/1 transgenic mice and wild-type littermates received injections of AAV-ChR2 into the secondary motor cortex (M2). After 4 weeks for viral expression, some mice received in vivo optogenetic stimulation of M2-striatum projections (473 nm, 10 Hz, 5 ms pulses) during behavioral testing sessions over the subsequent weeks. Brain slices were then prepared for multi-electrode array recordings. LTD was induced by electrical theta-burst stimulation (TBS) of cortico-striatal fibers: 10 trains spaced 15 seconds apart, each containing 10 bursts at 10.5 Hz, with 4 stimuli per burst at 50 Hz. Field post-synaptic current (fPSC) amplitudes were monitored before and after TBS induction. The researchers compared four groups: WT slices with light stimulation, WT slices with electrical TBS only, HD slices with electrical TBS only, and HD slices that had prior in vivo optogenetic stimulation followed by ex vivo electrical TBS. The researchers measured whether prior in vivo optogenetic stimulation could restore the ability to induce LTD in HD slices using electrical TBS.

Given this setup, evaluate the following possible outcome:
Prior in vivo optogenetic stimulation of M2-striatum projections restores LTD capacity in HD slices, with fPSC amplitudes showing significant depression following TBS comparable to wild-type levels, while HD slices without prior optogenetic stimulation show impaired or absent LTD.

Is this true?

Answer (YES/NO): YES